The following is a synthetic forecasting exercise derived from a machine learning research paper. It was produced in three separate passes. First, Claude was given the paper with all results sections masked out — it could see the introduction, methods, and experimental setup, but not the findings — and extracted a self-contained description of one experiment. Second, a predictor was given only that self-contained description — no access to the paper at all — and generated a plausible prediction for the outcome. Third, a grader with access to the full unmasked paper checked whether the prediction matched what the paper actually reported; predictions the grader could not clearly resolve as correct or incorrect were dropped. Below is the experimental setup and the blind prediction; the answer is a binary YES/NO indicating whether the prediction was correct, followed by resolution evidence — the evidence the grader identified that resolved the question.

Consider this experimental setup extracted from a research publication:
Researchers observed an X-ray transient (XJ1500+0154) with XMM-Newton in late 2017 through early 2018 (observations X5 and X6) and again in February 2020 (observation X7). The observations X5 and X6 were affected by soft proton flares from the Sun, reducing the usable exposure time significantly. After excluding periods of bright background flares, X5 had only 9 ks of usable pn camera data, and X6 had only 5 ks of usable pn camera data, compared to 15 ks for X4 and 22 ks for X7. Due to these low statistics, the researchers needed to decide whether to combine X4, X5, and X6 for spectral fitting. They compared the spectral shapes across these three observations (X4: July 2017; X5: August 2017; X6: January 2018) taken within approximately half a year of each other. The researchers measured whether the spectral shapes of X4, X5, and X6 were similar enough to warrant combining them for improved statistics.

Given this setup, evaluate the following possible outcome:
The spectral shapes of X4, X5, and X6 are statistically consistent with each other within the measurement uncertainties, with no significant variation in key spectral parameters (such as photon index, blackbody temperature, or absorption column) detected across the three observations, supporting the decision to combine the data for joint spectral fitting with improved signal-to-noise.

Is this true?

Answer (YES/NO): YES